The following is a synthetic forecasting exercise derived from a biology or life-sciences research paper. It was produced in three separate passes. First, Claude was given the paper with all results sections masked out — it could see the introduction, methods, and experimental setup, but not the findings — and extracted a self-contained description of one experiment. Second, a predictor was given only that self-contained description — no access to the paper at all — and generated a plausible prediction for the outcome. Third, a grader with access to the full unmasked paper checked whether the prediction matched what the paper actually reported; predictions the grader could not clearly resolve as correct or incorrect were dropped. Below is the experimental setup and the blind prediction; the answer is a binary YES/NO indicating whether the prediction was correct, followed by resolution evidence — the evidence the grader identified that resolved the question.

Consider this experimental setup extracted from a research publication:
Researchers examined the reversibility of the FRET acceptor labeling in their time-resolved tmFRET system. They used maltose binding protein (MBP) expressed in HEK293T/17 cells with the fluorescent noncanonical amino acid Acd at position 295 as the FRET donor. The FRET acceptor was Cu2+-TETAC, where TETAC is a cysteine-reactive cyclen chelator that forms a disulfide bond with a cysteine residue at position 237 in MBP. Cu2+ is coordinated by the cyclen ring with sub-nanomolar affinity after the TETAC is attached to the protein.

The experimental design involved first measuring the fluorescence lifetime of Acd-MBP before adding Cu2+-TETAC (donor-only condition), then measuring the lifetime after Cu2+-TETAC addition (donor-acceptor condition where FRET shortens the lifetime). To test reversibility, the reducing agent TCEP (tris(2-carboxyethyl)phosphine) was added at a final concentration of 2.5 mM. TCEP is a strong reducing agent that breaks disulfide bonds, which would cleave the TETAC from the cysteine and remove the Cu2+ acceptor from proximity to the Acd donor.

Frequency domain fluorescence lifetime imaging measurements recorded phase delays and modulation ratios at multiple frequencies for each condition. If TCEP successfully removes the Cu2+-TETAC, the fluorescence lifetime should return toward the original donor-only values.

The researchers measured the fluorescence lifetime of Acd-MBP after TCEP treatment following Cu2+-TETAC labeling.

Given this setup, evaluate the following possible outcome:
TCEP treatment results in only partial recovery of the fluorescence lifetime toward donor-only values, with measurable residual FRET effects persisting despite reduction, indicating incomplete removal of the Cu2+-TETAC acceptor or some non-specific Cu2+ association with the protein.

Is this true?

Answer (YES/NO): NO